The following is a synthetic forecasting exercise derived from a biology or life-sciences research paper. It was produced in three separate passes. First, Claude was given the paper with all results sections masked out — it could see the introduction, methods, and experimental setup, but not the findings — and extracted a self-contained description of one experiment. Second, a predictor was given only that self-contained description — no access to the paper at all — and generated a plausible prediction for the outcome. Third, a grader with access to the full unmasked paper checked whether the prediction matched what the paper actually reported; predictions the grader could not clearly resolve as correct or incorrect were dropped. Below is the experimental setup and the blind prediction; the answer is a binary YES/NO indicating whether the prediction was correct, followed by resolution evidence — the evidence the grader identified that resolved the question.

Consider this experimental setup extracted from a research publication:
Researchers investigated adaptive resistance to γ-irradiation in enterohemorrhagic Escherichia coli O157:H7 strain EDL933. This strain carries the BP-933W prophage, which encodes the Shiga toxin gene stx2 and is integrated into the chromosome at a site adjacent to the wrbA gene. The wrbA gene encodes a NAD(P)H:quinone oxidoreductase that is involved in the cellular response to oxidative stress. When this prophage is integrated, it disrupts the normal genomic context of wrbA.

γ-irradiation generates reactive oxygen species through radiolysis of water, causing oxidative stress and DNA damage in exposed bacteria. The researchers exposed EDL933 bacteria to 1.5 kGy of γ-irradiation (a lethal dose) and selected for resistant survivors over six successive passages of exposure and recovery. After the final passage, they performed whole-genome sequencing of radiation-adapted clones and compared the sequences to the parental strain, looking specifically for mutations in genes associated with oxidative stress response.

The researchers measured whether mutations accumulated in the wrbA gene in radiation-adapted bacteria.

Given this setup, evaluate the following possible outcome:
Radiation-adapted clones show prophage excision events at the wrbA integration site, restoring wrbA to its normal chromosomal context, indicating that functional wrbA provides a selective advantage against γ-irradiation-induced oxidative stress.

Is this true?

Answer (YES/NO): NO